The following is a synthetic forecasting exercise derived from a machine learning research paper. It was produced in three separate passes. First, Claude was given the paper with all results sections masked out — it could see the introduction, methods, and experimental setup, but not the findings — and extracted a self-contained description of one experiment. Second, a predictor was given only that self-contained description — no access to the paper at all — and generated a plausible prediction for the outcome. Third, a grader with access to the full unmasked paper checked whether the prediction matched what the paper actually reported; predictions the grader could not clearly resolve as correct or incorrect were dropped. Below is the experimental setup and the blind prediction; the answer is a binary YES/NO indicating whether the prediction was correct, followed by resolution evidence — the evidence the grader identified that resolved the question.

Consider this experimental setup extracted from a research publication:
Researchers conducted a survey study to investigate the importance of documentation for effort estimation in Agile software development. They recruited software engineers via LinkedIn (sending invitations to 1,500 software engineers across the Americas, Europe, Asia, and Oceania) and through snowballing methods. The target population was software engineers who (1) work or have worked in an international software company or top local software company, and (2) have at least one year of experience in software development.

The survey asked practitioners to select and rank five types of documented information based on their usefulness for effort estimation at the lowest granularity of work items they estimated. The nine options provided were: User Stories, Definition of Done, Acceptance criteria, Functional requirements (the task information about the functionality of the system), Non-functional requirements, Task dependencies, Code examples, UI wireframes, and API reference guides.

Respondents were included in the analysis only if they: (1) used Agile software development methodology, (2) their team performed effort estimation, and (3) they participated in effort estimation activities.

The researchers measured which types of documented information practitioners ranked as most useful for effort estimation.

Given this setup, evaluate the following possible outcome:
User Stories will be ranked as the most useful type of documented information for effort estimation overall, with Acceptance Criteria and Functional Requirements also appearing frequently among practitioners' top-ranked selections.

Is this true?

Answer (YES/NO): NO